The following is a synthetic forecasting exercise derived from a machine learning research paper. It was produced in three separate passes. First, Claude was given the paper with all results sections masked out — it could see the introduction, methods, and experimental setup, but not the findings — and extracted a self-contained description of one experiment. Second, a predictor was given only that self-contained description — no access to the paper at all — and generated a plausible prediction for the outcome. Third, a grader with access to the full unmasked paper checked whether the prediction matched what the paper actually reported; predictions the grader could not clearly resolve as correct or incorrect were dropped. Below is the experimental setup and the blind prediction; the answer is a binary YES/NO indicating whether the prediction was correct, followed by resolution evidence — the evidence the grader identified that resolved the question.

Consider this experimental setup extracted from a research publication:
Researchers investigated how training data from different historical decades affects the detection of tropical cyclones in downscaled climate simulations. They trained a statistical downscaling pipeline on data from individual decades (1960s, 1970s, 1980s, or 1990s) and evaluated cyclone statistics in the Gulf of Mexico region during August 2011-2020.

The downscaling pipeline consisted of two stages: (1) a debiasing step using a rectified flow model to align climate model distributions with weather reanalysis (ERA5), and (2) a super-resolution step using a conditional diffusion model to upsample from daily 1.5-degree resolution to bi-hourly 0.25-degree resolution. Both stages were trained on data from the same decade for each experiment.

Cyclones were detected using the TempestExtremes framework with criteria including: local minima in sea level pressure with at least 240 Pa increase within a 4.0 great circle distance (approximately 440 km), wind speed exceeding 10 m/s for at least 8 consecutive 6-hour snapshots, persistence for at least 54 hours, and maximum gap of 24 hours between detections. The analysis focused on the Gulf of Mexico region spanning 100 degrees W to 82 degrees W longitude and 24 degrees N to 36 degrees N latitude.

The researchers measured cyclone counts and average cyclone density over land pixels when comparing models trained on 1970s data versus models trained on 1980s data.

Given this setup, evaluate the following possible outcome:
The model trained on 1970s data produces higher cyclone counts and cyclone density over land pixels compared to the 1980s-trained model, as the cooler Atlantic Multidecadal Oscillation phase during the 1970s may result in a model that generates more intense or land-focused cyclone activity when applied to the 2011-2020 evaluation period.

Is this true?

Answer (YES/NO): NO